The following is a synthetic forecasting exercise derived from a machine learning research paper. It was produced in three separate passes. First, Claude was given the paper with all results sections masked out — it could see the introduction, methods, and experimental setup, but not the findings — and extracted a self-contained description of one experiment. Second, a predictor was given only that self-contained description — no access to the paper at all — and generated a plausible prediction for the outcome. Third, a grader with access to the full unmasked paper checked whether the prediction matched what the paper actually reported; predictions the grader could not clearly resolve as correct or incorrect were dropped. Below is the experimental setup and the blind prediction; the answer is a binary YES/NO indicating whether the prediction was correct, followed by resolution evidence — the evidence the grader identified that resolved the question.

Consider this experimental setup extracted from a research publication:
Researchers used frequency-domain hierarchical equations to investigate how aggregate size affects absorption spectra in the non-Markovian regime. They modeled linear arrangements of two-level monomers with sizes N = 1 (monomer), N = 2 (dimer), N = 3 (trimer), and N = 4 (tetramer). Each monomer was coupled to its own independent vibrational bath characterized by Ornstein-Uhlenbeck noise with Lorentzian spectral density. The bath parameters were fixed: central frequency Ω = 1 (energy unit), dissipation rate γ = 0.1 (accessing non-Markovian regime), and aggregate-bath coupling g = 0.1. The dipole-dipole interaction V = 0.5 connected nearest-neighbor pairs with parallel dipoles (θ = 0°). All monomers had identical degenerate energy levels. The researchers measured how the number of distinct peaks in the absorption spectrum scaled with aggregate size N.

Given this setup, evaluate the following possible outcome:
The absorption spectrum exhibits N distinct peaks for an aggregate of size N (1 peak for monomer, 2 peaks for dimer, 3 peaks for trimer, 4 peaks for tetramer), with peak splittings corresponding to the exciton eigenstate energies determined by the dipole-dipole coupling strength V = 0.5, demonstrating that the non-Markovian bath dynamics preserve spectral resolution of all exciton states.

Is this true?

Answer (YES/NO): NO